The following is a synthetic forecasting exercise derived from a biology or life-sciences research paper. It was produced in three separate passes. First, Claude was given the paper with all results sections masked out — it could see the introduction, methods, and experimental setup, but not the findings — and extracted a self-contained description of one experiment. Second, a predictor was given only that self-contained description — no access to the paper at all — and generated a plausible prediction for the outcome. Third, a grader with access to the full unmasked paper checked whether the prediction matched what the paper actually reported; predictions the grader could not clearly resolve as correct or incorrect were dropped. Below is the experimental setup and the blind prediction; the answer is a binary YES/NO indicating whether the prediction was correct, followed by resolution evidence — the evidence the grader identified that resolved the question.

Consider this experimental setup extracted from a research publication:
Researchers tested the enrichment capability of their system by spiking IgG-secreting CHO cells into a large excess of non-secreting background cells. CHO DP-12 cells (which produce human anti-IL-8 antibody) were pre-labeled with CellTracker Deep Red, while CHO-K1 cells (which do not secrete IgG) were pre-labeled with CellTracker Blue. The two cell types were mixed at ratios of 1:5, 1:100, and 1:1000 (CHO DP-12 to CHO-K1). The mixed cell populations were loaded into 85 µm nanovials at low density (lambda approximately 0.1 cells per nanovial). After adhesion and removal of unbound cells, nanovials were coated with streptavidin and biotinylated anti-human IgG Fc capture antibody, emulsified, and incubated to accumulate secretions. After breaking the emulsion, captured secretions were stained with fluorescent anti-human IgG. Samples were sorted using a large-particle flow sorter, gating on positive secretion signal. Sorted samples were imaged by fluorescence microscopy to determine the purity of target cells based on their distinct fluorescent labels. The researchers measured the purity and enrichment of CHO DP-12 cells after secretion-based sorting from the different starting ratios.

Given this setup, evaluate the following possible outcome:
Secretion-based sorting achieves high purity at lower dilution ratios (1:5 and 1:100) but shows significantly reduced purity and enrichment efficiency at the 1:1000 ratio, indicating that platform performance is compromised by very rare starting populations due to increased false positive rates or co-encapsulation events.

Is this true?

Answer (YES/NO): NO